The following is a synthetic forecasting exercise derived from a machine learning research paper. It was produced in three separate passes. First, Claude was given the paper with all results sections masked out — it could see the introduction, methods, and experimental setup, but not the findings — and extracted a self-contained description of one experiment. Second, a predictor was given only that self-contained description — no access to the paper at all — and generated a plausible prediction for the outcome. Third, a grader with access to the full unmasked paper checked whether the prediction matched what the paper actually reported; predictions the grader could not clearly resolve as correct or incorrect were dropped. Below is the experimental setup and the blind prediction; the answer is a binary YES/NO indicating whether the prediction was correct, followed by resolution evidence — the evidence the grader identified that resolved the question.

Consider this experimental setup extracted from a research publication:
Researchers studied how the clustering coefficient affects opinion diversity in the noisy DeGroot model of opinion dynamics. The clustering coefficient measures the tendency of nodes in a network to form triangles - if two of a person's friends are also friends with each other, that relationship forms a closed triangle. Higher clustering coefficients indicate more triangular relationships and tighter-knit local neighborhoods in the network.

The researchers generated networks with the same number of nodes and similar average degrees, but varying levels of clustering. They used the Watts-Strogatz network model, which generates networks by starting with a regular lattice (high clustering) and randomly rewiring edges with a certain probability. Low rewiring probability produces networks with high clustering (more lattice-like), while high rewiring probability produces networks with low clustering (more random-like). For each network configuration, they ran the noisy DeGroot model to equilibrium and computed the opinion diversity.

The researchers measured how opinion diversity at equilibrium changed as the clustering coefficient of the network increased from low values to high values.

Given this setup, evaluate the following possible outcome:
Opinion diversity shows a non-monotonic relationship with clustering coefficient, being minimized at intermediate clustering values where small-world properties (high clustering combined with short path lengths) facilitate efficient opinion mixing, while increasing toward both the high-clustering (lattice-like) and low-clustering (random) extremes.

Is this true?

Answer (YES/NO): NO